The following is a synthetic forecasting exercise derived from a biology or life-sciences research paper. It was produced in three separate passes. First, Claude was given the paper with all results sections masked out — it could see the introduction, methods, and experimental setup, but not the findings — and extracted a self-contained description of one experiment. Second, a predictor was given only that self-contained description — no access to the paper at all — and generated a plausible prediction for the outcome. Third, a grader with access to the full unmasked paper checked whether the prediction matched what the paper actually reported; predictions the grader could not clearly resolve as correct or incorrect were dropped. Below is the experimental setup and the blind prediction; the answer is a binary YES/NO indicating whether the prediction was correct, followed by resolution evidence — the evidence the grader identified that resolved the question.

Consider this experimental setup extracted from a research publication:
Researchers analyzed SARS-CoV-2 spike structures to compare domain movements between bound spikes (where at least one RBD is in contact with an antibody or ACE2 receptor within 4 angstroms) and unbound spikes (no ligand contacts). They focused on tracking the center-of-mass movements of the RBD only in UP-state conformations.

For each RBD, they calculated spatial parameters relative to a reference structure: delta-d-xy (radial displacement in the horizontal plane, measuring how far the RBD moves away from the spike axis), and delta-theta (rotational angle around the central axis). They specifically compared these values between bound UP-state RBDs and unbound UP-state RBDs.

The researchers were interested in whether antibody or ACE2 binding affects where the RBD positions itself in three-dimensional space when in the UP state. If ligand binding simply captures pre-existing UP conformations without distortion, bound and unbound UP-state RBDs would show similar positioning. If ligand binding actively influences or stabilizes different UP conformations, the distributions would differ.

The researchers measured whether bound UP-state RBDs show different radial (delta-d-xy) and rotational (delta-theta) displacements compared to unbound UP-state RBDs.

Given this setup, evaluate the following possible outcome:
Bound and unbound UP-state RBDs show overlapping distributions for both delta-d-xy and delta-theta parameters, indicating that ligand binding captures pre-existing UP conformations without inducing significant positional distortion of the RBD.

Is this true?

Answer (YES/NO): NO